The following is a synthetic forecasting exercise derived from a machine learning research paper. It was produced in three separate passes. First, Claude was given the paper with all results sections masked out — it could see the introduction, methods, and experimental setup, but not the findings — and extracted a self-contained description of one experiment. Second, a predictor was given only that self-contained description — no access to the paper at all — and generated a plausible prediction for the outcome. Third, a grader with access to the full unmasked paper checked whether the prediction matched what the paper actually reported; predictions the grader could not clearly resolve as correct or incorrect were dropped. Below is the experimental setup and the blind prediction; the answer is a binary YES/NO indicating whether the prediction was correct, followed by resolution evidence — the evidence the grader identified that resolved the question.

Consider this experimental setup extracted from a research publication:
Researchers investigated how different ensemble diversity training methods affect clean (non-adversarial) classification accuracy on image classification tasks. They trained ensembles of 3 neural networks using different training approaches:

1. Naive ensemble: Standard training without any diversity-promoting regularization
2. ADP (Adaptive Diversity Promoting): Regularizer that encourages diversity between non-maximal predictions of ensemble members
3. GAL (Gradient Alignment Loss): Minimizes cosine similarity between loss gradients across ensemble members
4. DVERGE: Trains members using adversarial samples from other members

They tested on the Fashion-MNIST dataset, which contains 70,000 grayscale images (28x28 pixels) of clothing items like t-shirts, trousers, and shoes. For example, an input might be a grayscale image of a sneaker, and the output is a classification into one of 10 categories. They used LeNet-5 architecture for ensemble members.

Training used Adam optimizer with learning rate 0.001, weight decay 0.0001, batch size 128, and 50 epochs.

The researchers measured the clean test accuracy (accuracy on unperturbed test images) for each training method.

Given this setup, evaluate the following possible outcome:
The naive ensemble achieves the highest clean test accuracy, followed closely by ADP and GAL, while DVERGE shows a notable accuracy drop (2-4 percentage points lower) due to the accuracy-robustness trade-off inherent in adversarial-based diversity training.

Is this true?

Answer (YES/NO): NO